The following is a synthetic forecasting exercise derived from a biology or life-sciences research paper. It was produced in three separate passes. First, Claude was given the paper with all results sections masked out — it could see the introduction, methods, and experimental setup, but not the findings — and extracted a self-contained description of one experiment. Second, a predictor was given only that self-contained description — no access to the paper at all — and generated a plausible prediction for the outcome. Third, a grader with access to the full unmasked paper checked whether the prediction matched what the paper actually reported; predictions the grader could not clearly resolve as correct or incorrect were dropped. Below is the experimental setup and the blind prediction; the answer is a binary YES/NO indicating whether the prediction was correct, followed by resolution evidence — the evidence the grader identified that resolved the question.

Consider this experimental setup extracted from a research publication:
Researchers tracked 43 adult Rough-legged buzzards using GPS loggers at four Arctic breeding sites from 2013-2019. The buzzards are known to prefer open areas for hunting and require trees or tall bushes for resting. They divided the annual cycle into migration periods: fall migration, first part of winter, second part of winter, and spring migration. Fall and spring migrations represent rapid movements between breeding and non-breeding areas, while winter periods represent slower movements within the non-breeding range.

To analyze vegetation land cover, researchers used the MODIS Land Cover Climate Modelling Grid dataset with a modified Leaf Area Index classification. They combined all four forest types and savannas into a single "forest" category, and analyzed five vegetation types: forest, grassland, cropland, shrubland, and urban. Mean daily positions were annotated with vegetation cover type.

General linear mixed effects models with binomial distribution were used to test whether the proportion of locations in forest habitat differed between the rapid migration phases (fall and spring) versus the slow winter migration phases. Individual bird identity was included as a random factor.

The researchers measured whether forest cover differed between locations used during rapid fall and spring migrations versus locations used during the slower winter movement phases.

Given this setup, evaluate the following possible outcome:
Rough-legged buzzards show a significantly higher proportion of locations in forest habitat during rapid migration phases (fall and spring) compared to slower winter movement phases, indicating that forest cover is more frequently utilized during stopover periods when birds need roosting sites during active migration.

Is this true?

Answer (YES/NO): NO